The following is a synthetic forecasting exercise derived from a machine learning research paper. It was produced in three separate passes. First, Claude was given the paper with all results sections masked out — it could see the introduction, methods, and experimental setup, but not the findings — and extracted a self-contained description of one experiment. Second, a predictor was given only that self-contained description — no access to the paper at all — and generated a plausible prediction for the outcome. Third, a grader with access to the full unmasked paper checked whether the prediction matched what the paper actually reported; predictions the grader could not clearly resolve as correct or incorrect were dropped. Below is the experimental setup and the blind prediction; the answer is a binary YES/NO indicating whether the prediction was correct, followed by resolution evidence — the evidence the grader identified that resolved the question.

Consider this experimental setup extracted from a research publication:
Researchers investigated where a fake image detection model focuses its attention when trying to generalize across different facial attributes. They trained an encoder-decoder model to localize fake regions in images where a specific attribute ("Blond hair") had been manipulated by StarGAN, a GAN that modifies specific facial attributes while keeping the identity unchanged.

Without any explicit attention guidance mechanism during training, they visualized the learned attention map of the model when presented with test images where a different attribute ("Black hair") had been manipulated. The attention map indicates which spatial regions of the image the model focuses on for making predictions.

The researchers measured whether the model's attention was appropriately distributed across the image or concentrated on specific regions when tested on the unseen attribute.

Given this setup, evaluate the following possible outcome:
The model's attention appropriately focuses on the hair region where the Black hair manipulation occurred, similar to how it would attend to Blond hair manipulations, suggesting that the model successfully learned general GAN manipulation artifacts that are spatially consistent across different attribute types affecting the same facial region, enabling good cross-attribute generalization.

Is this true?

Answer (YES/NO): NO